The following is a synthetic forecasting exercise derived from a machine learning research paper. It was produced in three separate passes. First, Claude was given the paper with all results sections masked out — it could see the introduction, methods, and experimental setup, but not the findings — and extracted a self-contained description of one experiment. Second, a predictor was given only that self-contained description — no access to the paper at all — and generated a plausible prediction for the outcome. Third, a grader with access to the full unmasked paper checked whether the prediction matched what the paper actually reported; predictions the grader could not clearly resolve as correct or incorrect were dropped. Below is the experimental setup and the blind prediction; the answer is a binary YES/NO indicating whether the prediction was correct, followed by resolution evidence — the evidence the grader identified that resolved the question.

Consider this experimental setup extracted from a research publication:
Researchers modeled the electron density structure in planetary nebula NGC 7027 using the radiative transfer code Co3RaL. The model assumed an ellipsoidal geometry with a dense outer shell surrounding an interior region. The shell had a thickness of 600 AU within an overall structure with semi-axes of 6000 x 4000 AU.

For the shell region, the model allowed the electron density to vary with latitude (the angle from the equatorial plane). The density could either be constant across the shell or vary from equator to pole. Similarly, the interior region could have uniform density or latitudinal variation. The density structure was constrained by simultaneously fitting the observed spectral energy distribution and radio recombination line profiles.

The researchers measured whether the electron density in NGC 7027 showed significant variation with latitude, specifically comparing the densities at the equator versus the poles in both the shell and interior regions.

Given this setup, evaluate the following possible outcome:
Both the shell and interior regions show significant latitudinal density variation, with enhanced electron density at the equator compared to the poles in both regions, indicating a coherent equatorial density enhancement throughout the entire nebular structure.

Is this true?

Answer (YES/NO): YES